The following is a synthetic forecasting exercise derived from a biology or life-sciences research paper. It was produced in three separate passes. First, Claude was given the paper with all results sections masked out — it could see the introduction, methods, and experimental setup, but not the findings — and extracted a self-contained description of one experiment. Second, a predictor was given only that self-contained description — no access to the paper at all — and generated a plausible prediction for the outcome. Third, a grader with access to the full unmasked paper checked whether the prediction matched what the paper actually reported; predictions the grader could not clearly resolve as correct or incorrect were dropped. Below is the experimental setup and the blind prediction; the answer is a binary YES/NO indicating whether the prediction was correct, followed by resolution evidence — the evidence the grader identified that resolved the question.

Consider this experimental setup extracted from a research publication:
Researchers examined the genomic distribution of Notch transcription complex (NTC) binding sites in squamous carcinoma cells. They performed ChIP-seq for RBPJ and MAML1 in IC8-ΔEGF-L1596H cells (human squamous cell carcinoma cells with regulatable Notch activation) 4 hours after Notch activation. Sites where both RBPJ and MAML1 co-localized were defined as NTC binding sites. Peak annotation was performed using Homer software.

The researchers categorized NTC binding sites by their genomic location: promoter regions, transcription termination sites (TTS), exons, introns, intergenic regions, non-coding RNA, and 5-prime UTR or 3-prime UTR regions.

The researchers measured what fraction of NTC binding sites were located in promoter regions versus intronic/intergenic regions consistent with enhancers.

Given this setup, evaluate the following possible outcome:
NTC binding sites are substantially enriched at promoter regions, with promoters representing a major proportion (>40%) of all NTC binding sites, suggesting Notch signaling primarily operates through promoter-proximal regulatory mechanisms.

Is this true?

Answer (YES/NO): NO